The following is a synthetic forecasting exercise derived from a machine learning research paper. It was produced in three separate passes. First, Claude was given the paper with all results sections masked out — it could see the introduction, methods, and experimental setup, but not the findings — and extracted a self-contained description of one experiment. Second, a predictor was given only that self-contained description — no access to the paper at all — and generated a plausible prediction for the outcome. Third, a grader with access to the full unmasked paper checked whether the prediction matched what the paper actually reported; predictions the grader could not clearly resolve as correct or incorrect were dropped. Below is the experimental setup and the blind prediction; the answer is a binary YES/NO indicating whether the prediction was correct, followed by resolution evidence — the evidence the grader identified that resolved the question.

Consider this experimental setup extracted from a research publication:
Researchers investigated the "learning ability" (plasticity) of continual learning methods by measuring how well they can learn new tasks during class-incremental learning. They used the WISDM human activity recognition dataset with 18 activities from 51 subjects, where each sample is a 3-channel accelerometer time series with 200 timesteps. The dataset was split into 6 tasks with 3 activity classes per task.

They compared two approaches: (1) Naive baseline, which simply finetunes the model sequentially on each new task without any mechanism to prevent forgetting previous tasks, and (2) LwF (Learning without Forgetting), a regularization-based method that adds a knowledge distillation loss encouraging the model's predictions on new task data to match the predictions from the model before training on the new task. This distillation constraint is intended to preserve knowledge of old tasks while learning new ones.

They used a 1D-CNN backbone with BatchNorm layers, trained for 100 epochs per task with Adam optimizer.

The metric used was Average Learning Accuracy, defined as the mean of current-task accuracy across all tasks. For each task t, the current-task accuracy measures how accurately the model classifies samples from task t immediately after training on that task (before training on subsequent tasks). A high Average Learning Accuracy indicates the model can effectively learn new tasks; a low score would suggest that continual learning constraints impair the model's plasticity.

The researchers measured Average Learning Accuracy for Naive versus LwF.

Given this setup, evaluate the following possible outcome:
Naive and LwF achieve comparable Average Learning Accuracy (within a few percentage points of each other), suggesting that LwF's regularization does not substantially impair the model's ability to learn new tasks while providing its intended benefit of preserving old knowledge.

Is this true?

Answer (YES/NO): NO